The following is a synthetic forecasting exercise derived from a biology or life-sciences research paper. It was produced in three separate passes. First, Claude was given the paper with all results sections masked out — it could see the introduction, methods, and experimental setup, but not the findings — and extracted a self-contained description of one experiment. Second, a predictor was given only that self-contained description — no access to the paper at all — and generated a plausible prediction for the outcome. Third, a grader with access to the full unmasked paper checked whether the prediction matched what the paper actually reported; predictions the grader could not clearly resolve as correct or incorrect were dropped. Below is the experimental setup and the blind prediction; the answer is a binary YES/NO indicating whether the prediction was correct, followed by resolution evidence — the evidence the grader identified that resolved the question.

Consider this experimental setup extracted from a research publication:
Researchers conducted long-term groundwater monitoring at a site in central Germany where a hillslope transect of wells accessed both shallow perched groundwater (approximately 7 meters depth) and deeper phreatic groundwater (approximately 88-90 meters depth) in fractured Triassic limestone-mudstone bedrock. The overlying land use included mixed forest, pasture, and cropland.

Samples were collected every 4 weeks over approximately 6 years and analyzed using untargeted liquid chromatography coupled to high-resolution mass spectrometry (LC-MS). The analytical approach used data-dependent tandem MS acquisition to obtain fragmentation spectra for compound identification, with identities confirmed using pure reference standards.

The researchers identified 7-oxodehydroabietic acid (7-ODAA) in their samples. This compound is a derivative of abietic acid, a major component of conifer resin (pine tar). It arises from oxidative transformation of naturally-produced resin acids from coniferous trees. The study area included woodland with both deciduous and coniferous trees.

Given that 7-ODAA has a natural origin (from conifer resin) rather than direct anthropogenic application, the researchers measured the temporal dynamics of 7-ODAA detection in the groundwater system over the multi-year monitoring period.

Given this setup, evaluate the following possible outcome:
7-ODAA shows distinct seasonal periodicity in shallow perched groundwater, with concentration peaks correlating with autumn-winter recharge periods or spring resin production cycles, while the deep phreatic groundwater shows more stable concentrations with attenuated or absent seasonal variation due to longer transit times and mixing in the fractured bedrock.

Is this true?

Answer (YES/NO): NO